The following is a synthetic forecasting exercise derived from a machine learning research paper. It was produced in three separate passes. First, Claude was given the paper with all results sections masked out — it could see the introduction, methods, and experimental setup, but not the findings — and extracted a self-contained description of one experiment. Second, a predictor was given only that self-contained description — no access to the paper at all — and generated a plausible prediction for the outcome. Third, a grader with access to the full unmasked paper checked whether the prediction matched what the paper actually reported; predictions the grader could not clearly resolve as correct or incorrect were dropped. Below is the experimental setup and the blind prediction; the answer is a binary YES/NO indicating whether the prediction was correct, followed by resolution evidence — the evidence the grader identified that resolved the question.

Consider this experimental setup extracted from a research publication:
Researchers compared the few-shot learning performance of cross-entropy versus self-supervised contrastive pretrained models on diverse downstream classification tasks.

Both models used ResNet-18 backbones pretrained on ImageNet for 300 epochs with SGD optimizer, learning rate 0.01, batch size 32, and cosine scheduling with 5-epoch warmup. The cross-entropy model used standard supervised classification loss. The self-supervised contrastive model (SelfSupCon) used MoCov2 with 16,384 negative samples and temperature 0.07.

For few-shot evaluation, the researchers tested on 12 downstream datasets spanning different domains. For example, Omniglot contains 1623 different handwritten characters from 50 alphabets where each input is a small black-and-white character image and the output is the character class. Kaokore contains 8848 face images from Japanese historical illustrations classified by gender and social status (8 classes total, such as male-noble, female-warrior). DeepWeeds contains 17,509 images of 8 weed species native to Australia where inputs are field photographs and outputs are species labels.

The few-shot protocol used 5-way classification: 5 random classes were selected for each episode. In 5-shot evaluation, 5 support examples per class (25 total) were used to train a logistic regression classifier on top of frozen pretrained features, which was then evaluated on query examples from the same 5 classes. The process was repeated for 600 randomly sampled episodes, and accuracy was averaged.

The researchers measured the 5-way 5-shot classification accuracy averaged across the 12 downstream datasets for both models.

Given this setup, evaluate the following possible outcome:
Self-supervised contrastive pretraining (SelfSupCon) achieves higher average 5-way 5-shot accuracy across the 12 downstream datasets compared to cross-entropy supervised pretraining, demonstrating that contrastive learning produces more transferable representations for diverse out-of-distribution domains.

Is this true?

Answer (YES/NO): YES